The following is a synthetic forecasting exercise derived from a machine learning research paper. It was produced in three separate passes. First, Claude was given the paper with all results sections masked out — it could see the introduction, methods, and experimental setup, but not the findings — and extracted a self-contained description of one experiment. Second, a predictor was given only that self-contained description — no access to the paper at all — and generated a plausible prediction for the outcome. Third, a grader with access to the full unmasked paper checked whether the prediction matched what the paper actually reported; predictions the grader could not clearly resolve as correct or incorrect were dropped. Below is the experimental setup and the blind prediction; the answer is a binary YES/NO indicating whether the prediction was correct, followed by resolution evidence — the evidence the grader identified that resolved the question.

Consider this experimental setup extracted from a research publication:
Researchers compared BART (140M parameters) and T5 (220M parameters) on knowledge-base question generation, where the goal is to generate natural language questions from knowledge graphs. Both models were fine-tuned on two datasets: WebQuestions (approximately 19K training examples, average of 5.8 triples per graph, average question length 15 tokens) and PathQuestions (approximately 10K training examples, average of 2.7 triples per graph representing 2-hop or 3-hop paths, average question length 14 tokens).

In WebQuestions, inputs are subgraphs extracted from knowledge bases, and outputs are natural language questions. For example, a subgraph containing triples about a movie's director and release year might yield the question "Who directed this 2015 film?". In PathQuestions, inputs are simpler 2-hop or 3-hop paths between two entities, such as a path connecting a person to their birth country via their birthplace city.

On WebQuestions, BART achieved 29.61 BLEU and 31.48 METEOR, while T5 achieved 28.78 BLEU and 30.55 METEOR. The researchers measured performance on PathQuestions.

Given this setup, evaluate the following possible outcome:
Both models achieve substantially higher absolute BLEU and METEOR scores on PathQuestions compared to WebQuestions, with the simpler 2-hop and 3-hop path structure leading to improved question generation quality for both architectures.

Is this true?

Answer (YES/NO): YES